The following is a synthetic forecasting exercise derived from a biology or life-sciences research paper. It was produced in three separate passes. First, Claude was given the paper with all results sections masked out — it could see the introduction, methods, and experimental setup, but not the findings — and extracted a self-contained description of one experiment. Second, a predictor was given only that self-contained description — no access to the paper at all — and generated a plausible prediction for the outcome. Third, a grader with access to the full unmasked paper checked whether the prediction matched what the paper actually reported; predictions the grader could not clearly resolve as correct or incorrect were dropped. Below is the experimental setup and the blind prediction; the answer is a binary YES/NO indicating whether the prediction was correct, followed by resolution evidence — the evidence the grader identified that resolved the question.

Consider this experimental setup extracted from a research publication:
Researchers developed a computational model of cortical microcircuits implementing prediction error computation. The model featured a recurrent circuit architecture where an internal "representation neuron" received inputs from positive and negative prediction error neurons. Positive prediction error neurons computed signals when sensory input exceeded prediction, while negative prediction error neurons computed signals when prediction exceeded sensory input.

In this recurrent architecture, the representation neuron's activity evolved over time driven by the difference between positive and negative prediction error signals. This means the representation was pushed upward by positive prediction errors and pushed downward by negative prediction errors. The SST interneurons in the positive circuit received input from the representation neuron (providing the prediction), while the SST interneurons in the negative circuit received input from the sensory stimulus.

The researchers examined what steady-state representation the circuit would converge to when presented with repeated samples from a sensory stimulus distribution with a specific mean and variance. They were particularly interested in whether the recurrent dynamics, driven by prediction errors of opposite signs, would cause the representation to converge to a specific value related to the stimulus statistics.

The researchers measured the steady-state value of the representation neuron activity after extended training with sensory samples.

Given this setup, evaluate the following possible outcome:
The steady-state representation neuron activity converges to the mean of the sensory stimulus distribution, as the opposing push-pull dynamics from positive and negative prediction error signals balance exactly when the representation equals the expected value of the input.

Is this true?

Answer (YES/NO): YES